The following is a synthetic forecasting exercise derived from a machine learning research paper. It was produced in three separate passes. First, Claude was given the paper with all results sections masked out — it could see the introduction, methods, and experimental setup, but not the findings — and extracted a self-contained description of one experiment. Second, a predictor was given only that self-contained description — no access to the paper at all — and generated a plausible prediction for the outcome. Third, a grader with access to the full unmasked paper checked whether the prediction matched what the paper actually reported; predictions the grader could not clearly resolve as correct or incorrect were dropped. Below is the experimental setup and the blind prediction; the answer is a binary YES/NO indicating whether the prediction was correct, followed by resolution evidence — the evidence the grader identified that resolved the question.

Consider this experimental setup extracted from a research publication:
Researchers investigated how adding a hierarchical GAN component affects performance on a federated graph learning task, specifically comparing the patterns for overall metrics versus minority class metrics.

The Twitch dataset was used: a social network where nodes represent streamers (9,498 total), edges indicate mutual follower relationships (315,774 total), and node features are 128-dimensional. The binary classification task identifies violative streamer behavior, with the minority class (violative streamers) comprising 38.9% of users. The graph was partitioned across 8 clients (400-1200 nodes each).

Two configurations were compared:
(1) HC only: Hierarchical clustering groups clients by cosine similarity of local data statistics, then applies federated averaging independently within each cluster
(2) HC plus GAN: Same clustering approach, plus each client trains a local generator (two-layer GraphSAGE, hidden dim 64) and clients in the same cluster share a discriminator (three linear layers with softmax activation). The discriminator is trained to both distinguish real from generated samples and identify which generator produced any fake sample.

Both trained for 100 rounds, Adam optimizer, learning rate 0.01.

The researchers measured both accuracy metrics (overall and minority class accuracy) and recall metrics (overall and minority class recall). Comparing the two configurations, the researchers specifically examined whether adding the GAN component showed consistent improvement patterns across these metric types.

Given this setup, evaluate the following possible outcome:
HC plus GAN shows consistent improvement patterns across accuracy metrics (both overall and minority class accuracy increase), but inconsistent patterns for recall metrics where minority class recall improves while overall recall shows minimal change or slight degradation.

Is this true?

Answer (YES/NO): NO